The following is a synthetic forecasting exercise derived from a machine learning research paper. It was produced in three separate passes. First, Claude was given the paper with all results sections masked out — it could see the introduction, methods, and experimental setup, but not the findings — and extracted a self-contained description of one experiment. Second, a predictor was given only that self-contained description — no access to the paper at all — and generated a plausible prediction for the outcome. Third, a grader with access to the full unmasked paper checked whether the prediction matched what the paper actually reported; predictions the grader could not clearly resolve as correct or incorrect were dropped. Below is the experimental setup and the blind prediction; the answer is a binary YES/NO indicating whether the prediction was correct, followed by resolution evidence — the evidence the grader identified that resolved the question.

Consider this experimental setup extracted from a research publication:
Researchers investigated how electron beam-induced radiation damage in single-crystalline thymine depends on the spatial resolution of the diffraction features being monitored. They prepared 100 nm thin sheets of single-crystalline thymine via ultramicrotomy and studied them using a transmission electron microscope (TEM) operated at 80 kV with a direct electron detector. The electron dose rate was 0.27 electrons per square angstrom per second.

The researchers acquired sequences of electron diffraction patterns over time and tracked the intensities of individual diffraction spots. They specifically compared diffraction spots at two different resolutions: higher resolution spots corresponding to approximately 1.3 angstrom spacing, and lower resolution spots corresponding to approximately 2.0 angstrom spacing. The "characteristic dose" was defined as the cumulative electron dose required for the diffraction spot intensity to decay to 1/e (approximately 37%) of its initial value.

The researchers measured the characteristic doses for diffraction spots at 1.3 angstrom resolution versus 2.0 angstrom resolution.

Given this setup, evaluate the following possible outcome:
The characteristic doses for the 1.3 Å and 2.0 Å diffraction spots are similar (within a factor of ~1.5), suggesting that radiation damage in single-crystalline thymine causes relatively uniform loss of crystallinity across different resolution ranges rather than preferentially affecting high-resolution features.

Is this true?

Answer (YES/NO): NO